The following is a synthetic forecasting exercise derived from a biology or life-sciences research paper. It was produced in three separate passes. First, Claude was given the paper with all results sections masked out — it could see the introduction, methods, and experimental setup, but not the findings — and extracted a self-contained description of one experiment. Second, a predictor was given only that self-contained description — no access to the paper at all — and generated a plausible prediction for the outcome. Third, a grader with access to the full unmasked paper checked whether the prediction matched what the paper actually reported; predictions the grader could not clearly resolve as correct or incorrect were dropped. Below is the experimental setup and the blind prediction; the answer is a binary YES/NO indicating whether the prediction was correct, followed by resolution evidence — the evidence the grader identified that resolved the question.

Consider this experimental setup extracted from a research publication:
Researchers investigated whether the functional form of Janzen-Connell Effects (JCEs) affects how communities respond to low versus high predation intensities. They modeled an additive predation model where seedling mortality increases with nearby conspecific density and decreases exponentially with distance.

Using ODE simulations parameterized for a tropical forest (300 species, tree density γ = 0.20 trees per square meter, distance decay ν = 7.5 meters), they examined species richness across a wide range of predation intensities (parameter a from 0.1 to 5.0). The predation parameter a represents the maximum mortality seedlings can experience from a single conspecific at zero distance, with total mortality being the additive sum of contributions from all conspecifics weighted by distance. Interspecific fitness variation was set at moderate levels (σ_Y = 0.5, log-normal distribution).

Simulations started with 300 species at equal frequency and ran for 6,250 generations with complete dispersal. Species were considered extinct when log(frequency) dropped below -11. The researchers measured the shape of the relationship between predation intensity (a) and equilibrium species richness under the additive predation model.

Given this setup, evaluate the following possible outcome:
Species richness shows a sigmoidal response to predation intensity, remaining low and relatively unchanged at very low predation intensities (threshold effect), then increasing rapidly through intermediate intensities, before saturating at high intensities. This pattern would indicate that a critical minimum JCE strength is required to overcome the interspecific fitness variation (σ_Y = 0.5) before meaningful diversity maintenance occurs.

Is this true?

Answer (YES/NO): NO